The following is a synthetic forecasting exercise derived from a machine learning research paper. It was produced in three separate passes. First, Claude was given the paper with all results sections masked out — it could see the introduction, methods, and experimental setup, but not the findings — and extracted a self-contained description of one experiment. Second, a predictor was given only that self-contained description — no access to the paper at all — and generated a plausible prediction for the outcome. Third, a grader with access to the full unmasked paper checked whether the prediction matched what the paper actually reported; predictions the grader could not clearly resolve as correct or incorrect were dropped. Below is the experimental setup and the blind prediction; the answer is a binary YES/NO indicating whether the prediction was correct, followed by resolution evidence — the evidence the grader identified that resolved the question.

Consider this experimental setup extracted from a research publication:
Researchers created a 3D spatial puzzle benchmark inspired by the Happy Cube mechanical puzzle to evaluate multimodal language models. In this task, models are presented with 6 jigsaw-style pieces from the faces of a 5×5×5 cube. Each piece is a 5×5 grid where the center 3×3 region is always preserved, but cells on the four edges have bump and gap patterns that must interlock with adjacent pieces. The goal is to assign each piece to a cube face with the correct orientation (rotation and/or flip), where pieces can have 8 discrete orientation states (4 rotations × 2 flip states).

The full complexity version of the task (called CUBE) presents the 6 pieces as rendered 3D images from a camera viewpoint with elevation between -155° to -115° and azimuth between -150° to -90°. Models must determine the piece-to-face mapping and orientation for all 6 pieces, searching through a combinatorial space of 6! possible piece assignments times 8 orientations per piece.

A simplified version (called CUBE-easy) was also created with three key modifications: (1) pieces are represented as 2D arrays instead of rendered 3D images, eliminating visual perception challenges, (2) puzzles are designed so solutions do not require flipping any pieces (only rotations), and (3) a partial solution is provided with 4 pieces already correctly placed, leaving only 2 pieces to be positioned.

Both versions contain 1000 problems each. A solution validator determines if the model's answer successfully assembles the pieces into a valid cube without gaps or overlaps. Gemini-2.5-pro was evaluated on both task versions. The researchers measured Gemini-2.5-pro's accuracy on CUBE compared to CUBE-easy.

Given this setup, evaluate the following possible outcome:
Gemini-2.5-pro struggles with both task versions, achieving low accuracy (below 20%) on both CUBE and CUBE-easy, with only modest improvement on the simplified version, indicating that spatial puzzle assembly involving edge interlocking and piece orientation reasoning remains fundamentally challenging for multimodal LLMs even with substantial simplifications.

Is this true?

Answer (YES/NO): YES